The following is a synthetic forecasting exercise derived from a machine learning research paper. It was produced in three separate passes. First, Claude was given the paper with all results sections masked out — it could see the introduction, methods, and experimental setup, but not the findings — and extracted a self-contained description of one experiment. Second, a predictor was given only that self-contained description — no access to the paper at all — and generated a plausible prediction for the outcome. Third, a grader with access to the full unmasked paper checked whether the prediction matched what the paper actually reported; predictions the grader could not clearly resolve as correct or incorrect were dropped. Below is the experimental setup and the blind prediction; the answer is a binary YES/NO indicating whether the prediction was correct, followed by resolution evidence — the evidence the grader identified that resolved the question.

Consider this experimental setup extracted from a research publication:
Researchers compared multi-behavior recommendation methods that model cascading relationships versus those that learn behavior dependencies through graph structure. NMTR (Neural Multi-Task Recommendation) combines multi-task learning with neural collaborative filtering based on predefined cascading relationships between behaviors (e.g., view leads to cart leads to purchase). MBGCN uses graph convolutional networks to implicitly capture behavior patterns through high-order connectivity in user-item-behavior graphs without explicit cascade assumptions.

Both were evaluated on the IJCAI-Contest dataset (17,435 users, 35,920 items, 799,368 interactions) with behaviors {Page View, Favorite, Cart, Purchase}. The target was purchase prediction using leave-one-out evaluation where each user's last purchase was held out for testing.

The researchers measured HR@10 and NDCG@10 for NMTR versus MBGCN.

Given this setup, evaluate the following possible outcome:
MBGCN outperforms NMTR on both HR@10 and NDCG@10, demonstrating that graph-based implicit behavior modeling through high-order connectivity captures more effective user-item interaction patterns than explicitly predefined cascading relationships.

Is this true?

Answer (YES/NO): NO